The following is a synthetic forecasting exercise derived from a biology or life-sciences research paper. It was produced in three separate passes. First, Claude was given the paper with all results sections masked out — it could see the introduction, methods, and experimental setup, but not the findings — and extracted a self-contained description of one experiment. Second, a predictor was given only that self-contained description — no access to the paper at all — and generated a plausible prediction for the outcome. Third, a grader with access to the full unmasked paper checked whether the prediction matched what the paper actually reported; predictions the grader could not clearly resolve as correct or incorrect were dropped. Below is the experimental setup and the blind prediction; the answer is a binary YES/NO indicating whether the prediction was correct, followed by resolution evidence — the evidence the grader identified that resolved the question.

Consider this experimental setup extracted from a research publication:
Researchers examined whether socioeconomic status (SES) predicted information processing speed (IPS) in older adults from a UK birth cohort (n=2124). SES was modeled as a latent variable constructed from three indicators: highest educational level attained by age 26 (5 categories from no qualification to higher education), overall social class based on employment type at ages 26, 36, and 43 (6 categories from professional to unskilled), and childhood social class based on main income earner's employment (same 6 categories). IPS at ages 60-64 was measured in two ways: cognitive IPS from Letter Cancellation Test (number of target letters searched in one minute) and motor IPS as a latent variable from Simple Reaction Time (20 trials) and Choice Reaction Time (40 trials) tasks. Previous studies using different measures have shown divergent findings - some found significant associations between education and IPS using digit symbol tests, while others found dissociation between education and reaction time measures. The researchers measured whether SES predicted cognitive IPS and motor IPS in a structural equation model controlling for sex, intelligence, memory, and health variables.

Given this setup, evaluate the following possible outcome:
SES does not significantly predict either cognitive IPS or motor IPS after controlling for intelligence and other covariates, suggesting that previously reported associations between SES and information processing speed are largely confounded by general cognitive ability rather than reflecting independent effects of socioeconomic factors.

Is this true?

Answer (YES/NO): NO